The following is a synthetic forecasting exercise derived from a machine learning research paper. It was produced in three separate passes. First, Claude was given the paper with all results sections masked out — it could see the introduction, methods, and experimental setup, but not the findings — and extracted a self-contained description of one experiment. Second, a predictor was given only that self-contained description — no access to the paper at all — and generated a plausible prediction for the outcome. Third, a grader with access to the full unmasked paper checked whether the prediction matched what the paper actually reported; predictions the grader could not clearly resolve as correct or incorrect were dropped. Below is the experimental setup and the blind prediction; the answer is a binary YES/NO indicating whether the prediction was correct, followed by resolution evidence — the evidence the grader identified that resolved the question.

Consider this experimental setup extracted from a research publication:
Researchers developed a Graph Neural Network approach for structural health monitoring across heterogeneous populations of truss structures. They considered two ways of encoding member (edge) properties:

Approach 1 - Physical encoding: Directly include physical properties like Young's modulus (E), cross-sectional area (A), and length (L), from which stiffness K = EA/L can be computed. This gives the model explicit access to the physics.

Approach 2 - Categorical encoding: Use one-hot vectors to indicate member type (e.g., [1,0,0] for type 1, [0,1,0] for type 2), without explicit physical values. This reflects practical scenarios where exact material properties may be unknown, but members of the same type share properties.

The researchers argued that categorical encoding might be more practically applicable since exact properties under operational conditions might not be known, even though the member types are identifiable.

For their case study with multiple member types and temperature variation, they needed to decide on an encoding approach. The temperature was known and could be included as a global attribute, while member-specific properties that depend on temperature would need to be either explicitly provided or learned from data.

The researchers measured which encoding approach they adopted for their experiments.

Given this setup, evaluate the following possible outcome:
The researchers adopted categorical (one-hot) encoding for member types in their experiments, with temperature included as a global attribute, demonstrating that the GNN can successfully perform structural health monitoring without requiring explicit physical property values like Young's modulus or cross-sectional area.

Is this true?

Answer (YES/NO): YES